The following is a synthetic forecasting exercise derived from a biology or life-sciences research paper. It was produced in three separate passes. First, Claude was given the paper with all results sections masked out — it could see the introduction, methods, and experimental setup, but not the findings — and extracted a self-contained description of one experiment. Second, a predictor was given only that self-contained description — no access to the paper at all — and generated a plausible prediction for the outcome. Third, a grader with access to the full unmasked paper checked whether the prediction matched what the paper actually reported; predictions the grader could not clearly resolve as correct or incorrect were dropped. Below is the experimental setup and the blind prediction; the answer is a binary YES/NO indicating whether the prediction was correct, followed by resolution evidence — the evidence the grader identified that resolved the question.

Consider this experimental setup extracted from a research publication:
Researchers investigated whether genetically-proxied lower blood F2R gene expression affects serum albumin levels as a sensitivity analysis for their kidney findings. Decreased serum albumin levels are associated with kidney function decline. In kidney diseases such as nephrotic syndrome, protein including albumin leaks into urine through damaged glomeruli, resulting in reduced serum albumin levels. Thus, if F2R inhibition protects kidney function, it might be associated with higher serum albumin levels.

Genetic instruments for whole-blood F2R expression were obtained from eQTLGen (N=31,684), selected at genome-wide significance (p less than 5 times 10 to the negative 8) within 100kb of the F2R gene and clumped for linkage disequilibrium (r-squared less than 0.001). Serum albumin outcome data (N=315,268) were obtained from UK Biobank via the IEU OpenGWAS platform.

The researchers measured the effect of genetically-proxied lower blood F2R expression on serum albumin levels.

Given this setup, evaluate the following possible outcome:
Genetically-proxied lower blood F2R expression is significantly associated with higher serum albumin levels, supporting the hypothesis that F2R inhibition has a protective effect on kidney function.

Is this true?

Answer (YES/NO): NO